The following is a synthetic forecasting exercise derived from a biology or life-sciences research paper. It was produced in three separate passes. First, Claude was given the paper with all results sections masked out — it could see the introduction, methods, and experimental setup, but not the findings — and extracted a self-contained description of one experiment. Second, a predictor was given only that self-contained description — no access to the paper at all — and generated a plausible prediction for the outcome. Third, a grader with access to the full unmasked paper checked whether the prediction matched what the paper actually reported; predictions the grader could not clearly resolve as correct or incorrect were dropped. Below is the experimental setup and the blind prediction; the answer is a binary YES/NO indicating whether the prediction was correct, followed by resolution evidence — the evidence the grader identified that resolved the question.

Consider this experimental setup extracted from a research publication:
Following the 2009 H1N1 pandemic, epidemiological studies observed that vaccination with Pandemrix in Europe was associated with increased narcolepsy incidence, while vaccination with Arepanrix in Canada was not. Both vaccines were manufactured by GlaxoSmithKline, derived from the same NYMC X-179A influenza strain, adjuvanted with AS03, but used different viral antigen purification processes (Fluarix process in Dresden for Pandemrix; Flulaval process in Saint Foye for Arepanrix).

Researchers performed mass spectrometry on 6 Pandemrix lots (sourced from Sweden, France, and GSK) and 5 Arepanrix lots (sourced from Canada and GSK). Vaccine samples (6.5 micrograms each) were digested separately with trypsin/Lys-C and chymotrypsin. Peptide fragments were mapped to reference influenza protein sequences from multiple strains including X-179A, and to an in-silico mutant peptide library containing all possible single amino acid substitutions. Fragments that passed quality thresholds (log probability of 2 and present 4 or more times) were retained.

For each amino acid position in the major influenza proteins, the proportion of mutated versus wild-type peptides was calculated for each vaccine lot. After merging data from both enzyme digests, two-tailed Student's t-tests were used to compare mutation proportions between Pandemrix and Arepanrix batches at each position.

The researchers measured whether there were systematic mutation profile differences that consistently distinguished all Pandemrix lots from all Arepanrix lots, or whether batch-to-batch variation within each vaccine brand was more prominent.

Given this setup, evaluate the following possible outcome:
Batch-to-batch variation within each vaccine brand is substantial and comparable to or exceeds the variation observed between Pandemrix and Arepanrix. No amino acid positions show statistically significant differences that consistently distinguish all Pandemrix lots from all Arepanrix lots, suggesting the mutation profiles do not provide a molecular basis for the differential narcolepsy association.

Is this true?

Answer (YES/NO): NO